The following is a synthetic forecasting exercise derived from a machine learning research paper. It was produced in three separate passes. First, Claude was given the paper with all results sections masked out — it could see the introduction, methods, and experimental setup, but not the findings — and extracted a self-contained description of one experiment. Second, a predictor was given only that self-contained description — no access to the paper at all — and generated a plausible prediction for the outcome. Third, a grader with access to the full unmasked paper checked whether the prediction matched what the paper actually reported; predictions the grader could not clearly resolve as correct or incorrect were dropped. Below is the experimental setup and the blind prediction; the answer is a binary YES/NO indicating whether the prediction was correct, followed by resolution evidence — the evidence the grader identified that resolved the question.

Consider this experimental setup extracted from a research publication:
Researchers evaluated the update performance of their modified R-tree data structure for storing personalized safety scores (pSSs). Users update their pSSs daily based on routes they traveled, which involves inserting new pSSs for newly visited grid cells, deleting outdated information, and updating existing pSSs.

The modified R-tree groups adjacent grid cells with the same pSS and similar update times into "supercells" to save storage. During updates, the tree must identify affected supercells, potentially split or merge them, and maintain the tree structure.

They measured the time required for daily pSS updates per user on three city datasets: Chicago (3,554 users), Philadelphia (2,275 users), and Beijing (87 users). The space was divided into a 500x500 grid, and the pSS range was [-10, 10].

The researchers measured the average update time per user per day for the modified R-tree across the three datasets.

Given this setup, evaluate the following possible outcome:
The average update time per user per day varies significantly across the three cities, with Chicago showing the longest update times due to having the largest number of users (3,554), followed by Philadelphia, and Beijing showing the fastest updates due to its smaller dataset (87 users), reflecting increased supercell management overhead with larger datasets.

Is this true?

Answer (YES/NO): NO